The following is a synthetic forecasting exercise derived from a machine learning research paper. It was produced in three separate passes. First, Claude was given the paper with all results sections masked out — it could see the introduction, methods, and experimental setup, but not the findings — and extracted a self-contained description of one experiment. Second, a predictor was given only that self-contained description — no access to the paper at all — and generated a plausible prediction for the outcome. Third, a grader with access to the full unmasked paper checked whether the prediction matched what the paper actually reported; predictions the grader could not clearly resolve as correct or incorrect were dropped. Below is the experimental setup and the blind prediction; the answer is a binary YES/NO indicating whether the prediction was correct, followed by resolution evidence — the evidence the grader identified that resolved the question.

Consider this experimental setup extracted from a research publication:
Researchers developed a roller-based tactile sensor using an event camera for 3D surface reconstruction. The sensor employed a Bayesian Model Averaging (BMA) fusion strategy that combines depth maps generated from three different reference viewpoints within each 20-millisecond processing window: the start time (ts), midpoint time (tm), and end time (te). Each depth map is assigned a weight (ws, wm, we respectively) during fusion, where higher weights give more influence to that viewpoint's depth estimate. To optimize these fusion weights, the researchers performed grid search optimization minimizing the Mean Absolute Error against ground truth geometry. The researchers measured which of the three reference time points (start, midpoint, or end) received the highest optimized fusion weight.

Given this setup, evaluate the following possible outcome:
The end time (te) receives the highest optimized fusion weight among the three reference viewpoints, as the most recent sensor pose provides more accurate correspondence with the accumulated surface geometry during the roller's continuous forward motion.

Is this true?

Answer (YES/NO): NO